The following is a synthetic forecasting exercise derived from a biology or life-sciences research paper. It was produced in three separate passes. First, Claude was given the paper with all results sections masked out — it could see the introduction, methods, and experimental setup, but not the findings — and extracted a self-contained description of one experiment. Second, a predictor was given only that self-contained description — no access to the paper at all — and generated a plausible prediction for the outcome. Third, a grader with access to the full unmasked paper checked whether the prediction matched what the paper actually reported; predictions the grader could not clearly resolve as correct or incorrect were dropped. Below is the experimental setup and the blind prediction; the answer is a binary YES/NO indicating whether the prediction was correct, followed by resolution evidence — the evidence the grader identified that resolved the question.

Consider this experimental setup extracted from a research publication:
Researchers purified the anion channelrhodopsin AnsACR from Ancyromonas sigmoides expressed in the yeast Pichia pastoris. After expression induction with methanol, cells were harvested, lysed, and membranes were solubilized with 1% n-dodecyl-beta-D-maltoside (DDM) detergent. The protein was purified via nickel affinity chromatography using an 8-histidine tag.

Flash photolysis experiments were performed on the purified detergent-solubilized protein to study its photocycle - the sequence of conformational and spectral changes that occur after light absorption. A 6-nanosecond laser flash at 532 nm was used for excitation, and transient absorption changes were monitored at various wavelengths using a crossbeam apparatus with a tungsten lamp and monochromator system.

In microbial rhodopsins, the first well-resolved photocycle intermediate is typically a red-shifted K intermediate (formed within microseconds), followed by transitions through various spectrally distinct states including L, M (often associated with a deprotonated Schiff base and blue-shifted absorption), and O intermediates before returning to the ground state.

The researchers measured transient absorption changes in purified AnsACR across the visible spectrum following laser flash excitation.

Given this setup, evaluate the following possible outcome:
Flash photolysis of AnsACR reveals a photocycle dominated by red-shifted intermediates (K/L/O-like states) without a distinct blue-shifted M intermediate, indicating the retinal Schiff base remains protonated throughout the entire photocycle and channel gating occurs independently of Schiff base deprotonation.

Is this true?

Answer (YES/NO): NO